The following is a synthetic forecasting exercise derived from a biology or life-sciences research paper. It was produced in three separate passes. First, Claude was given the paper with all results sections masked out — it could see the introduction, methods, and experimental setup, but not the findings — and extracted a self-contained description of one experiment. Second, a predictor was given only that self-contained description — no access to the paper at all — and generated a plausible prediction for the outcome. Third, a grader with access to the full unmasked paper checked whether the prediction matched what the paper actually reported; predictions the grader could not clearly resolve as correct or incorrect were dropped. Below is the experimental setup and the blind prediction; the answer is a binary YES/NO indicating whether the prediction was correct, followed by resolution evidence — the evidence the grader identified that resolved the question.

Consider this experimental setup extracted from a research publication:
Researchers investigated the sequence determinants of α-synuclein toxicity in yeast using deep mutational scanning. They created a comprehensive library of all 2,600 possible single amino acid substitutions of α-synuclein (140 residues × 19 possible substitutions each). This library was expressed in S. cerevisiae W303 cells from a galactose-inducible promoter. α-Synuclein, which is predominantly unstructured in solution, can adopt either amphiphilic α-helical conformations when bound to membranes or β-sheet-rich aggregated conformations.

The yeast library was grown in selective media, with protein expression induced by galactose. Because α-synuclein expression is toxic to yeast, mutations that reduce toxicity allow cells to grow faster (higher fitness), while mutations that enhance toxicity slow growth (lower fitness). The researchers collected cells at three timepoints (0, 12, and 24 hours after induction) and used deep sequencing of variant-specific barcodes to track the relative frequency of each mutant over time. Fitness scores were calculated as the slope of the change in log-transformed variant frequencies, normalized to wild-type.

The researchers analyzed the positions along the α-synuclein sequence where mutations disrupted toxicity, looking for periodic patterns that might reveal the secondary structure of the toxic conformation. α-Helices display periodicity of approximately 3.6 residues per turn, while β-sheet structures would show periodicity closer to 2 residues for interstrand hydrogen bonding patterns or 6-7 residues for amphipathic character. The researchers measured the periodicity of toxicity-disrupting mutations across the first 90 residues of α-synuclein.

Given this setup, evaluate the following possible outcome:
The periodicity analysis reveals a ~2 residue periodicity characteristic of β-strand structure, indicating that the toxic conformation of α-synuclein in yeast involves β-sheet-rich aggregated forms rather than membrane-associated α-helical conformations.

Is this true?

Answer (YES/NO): NO